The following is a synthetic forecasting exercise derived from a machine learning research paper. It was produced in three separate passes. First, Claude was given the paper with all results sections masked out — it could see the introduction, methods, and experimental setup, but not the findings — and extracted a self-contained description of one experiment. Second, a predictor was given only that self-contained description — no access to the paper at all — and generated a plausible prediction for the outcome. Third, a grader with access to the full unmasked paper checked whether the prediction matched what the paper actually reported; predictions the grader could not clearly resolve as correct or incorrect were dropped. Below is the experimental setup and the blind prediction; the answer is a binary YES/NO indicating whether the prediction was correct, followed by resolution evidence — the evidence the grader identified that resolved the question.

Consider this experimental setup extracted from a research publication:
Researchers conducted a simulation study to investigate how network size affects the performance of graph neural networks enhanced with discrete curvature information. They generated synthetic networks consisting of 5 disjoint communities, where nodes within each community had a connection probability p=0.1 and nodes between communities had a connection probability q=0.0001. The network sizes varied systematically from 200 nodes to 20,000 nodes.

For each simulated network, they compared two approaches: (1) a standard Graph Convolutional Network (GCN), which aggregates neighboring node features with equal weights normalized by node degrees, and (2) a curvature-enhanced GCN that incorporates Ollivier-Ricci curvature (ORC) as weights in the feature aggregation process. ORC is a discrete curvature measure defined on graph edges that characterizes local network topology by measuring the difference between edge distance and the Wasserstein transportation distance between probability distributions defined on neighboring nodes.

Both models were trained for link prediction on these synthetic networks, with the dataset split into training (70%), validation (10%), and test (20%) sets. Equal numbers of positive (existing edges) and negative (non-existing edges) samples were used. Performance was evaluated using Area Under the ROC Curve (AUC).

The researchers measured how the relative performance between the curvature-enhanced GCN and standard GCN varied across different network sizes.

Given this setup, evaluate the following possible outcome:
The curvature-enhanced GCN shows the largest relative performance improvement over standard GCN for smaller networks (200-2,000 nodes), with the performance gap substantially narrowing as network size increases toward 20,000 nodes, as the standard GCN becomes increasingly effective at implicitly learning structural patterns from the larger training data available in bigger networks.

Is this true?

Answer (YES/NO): NO